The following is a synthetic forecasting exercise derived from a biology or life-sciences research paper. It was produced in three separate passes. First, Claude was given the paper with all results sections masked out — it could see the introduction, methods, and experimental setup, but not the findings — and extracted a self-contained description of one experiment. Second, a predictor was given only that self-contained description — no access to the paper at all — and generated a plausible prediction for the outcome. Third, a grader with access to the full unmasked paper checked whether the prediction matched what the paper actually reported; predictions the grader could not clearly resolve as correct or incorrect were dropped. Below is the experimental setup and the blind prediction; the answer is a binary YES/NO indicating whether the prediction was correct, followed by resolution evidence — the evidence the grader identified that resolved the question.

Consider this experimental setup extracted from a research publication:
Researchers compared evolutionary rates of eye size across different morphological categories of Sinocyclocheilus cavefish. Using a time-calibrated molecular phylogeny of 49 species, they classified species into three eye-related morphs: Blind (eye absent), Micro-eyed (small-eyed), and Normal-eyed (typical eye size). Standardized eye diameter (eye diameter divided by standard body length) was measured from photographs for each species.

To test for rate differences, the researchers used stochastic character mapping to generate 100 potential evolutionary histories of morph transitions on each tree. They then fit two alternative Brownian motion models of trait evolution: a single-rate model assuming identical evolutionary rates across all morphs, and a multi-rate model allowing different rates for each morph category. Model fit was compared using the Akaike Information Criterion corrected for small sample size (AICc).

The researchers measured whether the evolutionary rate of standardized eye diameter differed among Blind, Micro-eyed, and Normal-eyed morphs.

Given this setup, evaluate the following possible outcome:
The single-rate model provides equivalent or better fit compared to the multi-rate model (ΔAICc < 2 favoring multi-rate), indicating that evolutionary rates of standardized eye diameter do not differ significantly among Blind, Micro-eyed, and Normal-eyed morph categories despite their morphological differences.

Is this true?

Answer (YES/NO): NO